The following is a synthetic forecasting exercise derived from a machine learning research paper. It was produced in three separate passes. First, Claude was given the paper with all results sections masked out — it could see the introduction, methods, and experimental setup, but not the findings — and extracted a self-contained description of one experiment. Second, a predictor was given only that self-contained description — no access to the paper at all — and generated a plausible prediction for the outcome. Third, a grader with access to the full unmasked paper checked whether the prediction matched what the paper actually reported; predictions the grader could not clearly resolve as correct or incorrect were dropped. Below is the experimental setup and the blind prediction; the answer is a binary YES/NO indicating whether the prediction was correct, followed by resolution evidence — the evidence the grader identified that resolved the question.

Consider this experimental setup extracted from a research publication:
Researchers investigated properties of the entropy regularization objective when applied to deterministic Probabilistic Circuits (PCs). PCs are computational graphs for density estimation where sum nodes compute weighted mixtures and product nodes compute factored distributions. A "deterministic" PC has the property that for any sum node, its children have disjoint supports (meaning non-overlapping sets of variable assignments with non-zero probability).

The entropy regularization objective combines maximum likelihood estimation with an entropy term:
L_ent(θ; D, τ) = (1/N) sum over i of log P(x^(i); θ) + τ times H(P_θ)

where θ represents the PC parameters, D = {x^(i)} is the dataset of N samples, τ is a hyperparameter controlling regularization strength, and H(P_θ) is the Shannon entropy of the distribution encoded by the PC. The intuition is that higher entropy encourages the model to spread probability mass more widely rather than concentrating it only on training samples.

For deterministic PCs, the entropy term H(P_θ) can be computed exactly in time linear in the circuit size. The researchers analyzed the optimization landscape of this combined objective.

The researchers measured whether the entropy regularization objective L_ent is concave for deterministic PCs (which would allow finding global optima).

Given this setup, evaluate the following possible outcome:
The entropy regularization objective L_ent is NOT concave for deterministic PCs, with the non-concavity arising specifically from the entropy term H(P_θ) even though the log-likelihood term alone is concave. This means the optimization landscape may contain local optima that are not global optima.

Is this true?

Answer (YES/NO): YES